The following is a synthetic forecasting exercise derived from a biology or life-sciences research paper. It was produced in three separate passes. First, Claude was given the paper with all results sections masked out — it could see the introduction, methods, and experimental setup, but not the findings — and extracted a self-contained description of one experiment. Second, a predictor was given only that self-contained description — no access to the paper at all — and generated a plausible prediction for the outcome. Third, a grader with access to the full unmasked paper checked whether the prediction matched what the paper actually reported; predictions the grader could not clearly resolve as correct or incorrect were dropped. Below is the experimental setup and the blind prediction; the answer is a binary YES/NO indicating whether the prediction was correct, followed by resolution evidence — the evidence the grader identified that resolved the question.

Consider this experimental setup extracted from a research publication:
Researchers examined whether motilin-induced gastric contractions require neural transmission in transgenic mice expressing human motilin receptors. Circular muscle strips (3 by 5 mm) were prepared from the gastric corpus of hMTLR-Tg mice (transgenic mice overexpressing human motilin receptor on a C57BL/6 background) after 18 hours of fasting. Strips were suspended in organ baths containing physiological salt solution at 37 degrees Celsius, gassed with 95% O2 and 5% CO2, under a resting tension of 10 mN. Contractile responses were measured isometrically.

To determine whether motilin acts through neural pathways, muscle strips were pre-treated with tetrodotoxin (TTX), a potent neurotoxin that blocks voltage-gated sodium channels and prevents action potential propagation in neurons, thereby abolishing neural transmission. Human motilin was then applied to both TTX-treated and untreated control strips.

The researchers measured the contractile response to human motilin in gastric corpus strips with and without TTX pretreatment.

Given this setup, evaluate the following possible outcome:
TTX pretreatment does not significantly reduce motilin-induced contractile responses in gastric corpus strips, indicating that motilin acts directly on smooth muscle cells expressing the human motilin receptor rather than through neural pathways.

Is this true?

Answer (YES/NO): YES